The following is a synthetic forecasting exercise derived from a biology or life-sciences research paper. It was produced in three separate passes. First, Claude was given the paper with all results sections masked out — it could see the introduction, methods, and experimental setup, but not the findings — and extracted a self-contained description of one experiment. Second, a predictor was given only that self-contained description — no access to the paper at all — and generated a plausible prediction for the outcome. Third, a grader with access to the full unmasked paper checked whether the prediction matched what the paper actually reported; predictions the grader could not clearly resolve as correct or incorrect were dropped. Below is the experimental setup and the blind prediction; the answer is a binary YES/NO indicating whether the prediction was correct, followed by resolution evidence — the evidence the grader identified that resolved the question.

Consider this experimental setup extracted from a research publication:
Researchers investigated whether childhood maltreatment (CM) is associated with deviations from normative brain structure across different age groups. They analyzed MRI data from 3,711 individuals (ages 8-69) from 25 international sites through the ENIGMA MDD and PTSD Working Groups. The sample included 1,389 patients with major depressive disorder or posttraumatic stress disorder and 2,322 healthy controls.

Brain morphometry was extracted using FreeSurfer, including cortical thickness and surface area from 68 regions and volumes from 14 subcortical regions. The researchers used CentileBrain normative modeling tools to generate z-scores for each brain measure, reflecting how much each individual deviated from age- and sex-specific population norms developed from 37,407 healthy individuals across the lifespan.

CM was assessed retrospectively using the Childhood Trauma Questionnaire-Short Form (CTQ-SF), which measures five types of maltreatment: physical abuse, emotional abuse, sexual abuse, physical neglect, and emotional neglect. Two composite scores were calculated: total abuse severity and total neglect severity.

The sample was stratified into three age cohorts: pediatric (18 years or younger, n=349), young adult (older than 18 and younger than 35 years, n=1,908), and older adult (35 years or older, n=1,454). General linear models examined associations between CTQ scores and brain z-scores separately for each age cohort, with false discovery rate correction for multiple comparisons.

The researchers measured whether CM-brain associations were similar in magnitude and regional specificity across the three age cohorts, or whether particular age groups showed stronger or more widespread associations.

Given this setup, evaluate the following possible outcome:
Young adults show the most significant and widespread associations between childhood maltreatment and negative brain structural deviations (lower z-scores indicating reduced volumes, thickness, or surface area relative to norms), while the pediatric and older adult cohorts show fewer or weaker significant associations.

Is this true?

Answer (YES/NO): NO